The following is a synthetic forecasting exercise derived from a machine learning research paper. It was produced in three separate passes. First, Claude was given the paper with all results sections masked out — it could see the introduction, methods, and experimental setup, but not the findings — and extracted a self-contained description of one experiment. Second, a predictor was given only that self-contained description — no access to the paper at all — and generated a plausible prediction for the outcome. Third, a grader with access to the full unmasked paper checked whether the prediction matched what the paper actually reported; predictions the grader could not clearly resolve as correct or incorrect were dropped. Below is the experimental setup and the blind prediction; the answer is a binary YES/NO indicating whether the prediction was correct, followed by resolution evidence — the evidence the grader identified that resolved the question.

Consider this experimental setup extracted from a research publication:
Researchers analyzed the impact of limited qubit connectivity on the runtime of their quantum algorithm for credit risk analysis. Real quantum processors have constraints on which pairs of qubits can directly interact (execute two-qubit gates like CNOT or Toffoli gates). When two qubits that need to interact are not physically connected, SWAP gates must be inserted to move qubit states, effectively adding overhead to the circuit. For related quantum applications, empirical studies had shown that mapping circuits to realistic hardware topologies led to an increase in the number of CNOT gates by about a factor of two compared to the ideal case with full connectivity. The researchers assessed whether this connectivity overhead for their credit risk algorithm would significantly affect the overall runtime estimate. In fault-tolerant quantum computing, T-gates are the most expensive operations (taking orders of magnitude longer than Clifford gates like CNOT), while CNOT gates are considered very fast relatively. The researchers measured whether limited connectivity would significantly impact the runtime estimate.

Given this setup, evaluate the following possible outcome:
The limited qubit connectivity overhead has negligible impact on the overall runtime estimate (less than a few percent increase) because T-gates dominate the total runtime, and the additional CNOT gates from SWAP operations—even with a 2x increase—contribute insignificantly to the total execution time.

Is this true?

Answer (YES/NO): YES